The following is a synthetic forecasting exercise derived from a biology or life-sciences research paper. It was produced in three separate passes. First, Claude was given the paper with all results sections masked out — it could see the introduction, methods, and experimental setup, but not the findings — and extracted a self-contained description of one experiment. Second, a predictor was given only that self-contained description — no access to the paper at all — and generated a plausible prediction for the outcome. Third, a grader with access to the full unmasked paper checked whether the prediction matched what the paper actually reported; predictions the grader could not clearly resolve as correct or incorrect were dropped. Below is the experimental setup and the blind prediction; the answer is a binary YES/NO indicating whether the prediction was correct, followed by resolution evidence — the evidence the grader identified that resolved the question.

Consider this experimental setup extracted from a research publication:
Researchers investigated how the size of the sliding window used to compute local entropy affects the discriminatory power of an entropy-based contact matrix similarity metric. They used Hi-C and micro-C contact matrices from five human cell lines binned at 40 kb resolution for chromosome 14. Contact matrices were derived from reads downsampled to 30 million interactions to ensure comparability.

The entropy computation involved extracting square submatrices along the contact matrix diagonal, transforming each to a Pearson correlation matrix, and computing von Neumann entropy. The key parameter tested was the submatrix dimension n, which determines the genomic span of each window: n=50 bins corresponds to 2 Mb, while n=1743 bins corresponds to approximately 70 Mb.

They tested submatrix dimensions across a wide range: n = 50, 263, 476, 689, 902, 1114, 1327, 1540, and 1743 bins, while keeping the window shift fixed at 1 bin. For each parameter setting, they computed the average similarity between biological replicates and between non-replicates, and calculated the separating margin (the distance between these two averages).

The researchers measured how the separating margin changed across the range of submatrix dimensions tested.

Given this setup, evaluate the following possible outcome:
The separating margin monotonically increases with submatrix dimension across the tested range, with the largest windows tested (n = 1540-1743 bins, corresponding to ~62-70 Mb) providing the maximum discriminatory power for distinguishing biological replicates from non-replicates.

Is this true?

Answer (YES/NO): NO